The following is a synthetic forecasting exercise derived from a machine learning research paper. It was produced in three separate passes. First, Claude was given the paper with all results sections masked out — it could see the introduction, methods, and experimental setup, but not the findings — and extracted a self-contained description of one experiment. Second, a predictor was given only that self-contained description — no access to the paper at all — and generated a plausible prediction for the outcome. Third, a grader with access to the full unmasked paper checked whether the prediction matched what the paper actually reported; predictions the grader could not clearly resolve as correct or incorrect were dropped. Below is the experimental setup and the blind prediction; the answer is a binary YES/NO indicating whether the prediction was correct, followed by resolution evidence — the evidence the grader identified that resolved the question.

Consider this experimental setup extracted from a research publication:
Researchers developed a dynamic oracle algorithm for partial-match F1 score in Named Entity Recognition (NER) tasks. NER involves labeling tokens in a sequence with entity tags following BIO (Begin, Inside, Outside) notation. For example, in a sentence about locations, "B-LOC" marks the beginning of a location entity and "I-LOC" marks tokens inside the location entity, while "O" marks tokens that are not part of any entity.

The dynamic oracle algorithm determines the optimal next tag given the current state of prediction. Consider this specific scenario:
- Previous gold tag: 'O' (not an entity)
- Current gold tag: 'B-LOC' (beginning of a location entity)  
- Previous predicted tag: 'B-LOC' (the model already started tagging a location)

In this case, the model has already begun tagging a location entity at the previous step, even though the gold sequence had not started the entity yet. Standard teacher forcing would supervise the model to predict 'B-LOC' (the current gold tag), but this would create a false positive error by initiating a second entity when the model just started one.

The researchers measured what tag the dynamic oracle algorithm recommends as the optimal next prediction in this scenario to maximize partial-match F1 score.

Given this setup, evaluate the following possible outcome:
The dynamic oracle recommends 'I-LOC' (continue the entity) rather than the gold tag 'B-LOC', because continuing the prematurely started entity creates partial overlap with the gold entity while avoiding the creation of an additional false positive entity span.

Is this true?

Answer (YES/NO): YES